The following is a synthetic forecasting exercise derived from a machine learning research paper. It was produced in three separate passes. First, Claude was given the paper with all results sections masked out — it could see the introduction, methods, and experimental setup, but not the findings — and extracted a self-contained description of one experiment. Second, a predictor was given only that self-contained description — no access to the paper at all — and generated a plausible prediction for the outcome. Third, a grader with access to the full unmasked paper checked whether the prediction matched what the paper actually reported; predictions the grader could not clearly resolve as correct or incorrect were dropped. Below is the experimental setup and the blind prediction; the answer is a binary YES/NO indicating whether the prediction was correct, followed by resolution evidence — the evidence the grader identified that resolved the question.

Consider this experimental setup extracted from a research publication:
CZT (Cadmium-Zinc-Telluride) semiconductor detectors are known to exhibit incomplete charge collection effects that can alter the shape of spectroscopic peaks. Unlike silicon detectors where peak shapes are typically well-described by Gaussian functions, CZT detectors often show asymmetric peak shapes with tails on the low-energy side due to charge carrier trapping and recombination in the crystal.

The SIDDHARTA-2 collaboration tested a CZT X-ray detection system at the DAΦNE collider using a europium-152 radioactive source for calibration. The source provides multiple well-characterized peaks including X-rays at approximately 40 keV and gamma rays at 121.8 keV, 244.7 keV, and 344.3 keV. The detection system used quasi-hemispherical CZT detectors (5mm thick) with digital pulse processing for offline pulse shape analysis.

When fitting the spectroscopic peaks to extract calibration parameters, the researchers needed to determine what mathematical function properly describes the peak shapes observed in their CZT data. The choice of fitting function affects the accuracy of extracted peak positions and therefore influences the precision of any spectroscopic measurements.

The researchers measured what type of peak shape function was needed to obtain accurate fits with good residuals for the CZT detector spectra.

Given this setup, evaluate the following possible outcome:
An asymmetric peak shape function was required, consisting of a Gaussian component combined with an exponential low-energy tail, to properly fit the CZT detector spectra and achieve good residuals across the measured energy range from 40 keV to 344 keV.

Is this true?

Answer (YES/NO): YES